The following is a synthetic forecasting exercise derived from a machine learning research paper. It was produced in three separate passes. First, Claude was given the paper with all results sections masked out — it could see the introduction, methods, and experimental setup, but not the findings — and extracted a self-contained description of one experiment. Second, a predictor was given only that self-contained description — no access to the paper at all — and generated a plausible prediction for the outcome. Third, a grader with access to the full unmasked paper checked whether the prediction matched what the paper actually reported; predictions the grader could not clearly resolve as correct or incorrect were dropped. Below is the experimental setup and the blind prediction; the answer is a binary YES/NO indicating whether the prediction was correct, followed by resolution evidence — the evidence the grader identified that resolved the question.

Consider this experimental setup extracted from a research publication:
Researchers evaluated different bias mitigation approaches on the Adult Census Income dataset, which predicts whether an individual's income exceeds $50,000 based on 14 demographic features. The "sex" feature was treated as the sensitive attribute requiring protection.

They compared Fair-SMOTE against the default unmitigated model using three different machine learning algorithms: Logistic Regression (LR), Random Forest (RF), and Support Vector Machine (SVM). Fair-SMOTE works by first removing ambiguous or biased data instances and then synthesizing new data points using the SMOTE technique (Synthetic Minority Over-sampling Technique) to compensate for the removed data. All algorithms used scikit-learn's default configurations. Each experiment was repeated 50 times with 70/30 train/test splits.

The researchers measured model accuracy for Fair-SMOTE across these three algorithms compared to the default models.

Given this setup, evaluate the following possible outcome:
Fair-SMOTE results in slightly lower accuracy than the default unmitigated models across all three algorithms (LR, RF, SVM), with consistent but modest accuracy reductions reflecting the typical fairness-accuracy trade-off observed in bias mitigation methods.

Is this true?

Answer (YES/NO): NO